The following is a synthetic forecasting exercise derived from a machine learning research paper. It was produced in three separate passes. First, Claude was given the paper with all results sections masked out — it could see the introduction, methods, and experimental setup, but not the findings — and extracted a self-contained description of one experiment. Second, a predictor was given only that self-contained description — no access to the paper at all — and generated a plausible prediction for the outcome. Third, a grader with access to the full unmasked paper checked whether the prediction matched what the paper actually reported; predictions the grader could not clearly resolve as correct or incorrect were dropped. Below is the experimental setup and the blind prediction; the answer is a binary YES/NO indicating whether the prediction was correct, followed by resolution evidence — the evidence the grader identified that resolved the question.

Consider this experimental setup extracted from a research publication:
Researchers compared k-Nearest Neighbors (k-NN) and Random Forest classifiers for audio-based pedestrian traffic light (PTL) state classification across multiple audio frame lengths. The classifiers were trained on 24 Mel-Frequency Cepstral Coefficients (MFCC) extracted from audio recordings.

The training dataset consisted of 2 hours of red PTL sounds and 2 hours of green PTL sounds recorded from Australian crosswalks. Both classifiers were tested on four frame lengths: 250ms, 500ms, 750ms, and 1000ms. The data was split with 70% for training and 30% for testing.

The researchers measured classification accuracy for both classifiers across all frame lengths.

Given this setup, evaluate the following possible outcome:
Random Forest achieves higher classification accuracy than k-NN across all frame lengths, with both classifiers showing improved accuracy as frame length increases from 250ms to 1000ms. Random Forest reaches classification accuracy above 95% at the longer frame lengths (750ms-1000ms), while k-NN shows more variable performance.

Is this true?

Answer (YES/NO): NO